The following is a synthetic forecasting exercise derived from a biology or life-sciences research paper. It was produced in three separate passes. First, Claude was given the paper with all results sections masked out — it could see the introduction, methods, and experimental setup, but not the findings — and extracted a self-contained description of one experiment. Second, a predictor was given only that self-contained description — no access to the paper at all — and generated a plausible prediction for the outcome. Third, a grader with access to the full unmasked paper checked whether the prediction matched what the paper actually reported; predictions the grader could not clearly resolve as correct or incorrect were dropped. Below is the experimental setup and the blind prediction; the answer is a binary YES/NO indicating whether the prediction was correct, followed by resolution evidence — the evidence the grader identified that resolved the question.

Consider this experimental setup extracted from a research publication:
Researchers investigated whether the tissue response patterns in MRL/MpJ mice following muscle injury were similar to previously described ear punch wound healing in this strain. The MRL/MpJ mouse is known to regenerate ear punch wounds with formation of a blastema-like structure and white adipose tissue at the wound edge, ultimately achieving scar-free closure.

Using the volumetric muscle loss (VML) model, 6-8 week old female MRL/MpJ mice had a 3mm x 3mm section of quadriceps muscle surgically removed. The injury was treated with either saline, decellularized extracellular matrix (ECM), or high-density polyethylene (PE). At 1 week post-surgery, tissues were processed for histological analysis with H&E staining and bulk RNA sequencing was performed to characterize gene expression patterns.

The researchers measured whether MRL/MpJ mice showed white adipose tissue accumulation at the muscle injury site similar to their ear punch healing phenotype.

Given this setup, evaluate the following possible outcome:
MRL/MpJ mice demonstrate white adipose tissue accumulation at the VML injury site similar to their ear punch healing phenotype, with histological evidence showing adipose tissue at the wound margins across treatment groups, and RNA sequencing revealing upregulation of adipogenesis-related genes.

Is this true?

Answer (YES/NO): NO